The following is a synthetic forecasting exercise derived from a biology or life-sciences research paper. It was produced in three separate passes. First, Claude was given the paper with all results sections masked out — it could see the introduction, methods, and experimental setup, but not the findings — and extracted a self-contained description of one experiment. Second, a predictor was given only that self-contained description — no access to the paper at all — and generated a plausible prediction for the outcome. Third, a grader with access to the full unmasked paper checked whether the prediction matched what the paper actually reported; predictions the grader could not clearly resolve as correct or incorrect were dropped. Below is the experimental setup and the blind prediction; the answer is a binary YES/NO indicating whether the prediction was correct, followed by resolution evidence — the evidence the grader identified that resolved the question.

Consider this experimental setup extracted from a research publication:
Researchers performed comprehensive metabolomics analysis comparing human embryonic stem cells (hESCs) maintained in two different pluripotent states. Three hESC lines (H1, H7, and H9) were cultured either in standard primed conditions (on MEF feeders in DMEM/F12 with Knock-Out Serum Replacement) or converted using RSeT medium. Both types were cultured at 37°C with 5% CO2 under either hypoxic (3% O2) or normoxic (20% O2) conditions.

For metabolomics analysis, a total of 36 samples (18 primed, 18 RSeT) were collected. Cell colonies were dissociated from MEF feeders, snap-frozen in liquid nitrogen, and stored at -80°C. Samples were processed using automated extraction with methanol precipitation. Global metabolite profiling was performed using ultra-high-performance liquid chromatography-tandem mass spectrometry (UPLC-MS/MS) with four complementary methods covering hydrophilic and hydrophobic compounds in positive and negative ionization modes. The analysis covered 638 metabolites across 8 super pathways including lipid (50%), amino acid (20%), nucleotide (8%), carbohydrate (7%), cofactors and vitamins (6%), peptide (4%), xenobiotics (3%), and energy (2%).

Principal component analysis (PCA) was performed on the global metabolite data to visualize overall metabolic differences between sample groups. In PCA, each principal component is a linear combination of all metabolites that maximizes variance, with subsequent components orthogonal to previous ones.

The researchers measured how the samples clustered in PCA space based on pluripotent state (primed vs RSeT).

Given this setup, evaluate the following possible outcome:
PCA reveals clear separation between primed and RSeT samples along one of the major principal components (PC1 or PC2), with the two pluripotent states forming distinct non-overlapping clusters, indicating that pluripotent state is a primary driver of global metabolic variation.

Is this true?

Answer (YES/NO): NO